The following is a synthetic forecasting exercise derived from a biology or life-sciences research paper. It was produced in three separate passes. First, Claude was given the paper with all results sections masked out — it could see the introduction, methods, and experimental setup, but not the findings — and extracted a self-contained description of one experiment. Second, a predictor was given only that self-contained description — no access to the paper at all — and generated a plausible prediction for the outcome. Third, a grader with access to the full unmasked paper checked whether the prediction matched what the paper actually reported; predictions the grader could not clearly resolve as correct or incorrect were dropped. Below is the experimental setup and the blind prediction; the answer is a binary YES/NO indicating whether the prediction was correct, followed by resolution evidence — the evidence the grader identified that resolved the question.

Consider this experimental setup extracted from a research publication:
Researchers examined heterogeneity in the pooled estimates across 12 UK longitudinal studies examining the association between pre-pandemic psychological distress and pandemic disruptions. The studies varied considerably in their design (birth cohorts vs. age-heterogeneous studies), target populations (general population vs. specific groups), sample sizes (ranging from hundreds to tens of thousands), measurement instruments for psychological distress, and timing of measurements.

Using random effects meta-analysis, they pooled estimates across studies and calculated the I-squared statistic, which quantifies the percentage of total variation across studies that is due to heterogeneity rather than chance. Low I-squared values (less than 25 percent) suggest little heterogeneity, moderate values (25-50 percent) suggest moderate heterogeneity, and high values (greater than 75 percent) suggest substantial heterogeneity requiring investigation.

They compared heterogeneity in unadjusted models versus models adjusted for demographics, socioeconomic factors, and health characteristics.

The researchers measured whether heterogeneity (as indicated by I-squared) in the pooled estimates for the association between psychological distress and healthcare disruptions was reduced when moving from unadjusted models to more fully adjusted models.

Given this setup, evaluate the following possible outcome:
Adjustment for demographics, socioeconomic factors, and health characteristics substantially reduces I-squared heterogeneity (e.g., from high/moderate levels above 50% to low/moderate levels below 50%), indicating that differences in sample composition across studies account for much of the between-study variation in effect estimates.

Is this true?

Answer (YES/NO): NO